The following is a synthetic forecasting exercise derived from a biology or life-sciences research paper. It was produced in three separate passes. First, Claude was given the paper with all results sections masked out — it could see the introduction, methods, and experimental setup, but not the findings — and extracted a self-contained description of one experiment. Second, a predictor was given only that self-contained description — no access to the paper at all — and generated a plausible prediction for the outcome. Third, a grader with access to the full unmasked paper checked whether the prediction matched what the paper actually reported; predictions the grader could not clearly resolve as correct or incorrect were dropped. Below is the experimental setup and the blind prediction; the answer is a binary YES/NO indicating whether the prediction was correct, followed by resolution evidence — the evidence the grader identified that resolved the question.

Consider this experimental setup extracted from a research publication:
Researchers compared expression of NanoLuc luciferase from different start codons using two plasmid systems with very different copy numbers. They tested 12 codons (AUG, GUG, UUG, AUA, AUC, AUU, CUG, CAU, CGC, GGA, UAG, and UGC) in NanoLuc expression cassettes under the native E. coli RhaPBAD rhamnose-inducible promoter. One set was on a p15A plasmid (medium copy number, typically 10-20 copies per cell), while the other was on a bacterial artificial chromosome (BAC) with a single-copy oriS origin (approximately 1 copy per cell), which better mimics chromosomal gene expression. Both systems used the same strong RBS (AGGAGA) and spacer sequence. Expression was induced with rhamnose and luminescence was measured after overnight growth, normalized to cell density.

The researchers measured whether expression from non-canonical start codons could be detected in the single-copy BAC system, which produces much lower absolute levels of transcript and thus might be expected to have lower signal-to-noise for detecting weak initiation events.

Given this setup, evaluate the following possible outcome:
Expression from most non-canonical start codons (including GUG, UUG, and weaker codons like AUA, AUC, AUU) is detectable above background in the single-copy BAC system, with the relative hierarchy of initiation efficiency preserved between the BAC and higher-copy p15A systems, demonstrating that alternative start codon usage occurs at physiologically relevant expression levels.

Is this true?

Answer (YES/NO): YES